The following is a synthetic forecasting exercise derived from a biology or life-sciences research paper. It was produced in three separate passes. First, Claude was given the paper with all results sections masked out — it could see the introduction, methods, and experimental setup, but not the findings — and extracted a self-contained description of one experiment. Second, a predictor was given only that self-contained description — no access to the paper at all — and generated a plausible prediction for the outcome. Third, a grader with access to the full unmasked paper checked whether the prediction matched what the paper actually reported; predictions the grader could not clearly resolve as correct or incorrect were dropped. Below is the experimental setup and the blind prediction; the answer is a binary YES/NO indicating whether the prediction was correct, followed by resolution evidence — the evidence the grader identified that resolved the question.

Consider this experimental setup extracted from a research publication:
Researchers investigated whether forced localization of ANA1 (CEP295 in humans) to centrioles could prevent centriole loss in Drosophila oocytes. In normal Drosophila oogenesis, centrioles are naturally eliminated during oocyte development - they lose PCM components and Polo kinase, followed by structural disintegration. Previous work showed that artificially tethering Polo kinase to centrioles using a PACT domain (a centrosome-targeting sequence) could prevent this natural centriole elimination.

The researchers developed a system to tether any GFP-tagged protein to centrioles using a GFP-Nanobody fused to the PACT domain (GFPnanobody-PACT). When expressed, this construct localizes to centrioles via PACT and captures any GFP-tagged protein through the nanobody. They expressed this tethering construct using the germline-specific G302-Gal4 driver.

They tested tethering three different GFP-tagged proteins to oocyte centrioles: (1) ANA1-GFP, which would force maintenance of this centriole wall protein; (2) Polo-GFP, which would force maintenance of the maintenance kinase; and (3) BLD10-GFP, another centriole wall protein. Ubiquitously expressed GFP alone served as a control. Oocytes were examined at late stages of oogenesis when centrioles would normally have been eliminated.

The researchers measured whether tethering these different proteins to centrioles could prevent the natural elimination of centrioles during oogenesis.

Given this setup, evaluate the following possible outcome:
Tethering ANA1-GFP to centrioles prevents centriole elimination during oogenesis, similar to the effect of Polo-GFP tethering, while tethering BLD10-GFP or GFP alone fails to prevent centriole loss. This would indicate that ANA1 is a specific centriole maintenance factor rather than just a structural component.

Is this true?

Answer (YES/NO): YES